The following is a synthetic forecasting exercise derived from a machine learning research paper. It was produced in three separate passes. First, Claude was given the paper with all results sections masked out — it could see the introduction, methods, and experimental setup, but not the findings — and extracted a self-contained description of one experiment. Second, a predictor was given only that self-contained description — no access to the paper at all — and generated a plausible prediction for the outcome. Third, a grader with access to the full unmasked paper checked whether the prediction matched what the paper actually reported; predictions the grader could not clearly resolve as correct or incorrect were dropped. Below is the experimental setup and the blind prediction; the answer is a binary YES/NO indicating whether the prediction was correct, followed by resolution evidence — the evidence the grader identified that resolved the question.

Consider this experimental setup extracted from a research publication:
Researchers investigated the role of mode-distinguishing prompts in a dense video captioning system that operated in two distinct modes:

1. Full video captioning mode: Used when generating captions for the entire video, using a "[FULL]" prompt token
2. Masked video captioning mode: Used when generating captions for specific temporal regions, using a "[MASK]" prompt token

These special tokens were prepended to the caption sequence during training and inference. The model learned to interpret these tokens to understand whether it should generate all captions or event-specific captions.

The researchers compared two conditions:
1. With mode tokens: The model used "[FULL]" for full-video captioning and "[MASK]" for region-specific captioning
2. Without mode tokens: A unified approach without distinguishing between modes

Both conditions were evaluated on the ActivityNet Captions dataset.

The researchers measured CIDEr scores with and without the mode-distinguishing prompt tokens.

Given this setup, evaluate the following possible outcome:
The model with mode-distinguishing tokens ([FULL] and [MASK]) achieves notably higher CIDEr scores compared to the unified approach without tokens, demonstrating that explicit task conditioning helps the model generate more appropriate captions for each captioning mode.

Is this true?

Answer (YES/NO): NO